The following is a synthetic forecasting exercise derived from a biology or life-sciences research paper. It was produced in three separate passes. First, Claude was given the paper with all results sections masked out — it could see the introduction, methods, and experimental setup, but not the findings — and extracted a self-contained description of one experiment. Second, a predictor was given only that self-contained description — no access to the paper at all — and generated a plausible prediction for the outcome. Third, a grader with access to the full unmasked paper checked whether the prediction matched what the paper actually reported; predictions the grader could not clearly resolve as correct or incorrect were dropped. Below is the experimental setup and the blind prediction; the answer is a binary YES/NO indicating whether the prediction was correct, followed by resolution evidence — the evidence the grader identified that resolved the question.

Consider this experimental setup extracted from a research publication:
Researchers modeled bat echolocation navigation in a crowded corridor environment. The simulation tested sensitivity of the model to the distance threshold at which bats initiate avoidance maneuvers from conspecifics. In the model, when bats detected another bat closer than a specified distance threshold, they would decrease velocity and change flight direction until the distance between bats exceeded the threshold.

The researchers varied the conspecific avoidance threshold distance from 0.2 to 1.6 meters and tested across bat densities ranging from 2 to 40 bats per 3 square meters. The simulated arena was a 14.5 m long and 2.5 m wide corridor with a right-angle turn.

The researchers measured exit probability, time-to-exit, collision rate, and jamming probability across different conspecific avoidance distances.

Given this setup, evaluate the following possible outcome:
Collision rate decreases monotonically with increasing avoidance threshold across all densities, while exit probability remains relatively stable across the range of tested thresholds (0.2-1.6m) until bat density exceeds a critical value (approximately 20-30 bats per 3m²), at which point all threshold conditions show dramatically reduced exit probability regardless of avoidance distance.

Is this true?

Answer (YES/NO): NO